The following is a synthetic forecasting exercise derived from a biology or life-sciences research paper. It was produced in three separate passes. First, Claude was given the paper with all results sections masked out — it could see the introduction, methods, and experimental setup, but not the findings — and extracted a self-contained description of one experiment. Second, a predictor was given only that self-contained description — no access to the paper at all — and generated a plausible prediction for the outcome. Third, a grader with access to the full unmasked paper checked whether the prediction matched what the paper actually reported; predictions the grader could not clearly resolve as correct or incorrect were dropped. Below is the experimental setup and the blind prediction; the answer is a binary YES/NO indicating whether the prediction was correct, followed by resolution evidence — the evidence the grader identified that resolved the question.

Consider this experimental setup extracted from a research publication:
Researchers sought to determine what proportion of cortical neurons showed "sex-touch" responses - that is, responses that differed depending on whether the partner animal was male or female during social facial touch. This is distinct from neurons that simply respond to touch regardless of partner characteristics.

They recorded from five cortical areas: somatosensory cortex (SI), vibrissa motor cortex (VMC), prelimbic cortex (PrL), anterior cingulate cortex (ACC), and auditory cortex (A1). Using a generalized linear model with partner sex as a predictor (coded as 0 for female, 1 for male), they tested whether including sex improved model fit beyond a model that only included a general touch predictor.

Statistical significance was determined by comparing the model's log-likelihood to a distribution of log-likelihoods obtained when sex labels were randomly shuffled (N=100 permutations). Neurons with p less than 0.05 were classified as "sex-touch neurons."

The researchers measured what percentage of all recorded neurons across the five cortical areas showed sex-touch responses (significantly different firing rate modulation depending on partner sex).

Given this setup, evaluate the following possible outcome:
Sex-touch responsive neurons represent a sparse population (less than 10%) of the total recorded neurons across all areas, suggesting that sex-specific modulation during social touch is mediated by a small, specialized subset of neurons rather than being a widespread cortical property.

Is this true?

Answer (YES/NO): YES